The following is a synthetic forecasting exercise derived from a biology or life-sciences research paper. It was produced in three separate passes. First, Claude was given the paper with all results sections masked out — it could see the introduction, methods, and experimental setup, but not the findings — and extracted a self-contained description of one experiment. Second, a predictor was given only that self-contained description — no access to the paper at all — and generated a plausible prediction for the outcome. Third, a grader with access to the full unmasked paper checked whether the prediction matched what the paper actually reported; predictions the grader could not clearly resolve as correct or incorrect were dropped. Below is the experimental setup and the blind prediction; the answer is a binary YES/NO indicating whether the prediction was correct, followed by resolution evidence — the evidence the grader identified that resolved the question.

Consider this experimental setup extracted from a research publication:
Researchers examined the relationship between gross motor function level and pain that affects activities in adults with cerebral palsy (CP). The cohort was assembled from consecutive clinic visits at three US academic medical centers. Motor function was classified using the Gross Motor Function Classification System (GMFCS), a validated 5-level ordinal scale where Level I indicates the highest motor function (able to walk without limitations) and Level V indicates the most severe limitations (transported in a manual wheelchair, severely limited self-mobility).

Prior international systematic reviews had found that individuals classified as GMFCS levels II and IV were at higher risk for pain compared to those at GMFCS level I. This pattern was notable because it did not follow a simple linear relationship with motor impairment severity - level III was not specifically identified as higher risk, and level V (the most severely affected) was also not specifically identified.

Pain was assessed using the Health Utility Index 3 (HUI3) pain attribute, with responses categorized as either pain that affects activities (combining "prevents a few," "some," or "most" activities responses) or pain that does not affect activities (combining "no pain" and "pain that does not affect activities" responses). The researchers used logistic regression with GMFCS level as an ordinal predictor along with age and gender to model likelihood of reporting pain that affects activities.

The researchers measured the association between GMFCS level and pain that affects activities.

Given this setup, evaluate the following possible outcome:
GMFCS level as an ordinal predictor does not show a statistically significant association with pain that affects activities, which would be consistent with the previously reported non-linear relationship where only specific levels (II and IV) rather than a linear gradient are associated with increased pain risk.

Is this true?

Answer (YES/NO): NO